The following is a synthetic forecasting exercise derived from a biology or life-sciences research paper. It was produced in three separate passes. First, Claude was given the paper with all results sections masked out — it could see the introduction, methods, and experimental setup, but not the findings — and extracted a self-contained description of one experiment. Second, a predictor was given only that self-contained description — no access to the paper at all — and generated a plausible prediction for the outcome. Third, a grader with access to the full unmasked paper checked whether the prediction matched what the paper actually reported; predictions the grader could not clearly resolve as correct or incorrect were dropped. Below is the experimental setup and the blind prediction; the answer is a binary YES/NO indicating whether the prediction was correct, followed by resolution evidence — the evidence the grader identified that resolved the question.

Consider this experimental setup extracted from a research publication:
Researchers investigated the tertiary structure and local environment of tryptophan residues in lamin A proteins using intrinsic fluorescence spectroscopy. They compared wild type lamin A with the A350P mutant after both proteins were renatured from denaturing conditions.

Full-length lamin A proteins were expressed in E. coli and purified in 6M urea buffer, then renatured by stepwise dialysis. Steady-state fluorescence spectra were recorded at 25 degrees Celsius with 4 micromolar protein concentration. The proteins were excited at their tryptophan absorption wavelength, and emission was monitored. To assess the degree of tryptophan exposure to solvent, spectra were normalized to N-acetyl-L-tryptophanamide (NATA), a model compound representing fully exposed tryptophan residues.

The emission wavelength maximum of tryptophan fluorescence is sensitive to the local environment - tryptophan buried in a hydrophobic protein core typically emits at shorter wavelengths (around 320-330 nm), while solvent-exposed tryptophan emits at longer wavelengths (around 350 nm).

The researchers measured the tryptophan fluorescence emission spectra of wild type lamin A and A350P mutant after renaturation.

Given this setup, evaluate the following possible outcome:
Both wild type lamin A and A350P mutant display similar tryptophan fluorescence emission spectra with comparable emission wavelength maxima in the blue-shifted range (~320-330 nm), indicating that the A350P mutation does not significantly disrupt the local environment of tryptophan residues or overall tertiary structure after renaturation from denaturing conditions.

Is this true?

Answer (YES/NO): NO